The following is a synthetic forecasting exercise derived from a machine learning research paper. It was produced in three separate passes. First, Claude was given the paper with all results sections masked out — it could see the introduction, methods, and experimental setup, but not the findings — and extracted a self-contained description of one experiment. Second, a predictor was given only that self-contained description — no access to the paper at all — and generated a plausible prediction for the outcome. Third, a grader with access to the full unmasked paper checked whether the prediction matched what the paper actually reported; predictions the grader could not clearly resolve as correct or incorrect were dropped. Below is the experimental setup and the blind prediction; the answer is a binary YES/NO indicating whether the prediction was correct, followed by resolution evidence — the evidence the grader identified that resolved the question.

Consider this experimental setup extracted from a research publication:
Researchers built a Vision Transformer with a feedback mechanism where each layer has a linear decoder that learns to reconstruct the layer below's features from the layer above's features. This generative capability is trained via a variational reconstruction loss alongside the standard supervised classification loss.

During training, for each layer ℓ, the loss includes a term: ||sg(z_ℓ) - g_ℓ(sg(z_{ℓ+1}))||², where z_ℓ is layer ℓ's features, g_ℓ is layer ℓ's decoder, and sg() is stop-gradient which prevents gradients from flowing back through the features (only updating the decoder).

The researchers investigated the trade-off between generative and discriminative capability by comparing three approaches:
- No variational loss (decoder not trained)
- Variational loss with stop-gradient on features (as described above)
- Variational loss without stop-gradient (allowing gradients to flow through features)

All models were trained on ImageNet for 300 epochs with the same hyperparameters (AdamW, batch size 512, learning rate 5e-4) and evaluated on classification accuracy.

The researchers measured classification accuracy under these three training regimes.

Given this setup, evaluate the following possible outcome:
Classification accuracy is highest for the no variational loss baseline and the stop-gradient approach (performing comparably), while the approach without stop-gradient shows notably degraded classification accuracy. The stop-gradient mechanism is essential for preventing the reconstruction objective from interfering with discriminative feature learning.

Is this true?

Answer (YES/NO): NO